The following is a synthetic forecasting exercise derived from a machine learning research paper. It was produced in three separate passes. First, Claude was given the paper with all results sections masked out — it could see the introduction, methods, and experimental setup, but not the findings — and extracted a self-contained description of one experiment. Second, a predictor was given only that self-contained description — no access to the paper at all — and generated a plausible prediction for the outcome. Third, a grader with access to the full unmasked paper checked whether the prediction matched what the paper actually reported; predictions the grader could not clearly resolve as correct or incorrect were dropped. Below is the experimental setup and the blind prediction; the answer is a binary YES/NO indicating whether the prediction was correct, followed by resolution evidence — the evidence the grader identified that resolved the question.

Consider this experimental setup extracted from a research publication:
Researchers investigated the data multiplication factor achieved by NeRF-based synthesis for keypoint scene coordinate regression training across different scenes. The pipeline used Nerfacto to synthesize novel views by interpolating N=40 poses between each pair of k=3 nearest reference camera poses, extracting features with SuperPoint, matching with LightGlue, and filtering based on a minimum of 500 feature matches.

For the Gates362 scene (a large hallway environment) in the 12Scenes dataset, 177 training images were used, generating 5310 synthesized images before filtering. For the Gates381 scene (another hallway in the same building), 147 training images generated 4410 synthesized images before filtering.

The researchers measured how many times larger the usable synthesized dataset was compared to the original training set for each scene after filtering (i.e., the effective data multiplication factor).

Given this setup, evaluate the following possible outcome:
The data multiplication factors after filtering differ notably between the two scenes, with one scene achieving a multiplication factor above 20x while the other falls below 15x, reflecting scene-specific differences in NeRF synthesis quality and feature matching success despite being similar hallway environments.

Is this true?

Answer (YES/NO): NO